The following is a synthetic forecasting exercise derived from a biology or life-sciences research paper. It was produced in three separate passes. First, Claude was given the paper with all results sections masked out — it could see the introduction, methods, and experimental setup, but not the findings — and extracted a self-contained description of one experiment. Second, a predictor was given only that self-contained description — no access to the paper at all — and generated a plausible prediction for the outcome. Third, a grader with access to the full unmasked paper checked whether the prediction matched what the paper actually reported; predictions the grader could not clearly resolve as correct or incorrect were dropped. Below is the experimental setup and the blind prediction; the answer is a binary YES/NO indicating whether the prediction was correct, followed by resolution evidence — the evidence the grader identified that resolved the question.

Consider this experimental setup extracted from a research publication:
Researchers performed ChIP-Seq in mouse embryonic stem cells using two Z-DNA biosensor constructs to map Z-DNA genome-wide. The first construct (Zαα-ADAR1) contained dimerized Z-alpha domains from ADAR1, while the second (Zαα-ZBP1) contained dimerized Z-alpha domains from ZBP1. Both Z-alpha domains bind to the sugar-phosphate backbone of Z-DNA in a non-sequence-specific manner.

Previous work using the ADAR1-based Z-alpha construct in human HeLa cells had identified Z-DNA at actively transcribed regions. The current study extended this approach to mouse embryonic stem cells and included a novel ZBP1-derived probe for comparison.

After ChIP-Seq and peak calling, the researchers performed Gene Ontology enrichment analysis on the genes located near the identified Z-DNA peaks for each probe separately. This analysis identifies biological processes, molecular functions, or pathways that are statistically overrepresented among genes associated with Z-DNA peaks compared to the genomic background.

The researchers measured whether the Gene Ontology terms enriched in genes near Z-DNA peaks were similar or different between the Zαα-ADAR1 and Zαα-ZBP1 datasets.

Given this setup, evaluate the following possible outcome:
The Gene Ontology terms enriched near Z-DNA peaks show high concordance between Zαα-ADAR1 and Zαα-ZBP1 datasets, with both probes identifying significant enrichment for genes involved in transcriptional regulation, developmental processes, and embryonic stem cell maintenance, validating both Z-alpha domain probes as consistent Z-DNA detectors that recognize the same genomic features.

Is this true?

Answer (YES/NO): NO